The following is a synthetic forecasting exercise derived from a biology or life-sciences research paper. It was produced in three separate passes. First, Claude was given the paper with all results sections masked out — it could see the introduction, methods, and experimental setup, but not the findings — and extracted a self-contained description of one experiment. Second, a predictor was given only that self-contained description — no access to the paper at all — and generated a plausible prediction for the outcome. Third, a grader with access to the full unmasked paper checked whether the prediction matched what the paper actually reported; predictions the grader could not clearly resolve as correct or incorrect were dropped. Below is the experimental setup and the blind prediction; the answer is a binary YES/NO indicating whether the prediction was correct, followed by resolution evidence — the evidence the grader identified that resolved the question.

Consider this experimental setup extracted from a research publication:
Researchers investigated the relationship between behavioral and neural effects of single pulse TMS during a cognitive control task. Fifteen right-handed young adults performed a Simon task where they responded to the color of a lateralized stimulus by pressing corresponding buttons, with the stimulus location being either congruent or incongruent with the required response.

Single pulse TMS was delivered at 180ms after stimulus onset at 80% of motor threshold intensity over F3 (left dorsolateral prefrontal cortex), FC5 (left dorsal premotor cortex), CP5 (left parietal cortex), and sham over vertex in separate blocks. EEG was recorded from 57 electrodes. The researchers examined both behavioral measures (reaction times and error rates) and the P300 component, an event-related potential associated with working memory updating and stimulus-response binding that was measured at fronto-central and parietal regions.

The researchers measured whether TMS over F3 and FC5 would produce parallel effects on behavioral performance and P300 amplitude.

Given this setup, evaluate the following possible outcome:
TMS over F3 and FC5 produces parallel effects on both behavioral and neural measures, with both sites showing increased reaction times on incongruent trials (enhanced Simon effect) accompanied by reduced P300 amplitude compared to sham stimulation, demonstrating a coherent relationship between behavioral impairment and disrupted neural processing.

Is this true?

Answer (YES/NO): NO